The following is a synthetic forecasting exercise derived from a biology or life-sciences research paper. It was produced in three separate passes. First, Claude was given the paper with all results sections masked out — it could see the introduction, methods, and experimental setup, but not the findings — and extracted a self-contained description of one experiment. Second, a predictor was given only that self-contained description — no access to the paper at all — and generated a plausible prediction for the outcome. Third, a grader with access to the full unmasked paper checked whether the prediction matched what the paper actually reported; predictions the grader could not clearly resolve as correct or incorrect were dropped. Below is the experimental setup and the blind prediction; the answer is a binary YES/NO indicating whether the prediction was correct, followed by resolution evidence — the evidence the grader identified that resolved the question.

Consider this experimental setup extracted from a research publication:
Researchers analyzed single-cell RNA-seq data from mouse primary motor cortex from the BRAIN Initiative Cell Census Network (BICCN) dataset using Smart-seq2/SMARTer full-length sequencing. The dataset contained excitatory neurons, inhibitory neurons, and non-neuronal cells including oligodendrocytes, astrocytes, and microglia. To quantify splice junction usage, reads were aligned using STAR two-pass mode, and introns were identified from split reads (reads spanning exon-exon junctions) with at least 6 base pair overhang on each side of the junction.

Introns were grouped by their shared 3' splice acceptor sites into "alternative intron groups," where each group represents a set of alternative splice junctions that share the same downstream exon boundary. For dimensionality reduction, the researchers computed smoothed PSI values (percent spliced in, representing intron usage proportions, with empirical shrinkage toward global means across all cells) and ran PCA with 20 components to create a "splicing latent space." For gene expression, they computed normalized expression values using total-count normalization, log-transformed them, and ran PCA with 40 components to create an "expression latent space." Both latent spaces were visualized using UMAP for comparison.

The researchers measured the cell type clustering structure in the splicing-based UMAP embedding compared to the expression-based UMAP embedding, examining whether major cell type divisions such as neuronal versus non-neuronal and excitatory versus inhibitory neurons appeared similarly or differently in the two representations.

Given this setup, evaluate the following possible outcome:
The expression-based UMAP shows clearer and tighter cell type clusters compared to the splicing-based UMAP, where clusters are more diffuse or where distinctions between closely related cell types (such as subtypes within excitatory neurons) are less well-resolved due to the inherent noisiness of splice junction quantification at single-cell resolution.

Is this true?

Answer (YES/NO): NO